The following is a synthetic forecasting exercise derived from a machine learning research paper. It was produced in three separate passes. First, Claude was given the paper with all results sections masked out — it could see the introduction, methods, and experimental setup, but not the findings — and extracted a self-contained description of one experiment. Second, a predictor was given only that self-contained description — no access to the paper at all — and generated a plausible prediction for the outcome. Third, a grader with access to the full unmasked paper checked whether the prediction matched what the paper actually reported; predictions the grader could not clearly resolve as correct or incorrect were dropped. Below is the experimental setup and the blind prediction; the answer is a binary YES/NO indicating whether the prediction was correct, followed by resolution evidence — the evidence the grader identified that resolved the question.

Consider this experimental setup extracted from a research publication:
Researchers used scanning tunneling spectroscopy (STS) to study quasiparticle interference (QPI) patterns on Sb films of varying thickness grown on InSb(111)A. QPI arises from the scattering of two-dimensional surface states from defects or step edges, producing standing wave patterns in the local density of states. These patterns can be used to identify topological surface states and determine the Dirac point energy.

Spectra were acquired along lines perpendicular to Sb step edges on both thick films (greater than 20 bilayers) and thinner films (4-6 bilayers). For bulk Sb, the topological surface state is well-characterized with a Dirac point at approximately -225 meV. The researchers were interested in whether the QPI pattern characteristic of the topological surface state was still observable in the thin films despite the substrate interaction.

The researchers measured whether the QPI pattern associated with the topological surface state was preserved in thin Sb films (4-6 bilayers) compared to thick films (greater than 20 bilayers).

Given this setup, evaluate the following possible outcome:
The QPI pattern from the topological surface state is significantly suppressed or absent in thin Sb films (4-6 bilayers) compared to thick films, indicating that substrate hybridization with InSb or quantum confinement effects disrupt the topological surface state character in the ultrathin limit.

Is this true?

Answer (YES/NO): NO